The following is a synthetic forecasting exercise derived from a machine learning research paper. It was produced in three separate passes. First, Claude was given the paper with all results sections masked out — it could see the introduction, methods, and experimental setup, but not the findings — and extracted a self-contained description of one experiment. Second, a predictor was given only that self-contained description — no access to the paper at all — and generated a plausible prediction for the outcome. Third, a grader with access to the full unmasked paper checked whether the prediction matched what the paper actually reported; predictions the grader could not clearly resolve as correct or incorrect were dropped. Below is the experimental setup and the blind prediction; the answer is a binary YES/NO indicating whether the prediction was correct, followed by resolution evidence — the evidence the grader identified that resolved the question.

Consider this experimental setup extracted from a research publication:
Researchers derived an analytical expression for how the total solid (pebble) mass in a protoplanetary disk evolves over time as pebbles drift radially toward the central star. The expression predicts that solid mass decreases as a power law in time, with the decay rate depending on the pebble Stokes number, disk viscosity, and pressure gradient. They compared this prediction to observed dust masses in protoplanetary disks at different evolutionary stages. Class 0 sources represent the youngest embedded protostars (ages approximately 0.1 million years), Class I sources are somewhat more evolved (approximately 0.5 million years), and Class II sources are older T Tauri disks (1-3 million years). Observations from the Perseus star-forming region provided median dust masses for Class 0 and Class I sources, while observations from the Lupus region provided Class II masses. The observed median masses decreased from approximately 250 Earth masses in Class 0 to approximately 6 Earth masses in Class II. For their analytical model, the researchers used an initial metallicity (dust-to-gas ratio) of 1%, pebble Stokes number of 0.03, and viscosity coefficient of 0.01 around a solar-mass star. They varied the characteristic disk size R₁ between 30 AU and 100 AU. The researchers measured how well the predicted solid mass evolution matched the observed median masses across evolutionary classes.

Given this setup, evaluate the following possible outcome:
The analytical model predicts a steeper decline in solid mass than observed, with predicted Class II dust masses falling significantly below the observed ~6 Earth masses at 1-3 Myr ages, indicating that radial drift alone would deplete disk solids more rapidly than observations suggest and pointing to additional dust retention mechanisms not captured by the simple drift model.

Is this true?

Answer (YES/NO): NO